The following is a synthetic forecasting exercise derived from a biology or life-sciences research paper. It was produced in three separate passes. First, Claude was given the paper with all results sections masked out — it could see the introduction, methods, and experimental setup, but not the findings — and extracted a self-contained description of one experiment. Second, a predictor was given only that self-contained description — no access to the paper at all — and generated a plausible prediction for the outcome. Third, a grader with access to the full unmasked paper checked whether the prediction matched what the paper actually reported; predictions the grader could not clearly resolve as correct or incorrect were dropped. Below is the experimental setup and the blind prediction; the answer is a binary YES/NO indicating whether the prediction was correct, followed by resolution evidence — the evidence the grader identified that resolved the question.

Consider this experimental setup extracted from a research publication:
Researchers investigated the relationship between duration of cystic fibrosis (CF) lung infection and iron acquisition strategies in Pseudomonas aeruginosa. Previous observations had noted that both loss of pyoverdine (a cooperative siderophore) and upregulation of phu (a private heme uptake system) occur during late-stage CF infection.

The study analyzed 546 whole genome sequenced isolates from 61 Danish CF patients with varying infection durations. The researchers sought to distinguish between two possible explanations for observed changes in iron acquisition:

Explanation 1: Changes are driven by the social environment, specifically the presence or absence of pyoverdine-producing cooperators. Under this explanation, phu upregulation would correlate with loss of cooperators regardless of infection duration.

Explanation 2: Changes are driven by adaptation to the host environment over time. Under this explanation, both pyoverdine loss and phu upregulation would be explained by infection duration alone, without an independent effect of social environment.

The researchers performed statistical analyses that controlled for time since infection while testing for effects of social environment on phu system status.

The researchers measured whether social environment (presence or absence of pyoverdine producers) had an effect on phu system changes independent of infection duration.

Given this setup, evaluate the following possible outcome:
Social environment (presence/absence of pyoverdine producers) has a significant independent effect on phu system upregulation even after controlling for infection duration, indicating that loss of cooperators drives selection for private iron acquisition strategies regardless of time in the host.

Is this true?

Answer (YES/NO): YES